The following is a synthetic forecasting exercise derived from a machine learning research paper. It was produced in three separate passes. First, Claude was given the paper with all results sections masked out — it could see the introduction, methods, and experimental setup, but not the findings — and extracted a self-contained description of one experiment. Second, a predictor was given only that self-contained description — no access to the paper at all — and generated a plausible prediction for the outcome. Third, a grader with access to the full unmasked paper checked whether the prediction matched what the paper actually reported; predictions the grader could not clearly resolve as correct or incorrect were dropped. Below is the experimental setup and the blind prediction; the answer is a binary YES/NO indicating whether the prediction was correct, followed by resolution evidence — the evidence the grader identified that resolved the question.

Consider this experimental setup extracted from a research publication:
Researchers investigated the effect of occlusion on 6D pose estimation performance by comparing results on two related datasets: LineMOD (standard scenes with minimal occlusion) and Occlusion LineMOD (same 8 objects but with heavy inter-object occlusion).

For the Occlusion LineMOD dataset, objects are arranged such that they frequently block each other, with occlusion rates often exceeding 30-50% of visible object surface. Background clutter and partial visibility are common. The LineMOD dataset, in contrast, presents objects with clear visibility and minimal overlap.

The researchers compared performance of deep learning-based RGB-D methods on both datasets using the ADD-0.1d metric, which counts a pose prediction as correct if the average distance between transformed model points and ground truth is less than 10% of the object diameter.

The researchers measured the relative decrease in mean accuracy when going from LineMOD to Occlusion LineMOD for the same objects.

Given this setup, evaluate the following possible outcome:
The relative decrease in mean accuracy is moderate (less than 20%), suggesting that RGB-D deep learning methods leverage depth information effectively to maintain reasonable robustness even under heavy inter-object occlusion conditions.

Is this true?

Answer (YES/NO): NO